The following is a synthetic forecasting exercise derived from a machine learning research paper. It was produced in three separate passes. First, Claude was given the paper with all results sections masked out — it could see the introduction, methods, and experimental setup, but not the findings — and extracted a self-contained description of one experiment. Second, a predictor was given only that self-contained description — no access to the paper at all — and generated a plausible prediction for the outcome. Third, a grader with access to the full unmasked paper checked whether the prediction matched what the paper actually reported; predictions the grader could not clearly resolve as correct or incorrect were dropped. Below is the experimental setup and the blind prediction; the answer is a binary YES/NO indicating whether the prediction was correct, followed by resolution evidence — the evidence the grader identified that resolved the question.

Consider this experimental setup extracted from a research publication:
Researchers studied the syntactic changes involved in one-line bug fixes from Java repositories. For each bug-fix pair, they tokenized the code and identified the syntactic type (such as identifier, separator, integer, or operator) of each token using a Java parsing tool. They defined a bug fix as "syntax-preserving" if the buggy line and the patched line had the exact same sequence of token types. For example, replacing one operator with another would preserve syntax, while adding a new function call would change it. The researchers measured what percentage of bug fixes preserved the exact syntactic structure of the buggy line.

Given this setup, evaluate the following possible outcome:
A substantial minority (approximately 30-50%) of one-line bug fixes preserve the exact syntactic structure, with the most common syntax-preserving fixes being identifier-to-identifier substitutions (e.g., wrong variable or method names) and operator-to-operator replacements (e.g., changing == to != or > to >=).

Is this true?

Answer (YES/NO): NO